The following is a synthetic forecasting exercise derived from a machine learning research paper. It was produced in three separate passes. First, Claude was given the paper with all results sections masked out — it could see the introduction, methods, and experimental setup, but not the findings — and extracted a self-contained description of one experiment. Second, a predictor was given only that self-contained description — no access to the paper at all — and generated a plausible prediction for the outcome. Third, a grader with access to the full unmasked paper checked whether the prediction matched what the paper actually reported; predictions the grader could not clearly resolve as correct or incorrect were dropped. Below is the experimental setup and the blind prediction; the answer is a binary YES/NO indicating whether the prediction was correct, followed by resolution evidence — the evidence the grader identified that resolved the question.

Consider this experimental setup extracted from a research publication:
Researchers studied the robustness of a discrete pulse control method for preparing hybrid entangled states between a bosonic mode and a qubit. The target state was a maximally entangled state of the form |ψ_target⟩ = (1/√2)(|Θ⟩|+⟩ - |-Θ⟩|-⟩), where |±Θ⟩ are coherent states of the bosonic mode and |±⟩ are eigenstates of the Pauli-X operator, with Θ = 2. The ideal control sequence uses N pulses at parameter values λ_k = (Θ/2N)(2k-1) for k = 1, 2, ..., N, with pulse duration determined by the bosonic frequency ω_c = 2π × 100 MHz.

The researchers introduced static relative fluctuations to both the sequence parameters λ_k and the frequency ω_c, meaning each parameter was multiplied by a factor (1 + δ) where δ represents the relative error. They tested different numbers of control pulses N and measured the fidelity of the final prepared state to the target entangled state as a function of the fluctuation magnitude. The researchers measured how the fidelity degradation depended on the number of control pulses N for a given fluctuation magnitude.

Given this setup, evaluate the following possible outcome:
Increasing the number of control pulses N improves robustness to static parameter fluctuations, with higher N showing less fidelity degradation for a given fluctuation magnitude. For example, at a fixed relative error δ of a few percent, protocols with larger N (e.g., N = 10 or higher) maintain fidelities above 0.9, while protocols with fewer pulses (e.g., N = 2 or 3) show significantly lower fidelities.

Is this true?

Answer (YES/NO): YES